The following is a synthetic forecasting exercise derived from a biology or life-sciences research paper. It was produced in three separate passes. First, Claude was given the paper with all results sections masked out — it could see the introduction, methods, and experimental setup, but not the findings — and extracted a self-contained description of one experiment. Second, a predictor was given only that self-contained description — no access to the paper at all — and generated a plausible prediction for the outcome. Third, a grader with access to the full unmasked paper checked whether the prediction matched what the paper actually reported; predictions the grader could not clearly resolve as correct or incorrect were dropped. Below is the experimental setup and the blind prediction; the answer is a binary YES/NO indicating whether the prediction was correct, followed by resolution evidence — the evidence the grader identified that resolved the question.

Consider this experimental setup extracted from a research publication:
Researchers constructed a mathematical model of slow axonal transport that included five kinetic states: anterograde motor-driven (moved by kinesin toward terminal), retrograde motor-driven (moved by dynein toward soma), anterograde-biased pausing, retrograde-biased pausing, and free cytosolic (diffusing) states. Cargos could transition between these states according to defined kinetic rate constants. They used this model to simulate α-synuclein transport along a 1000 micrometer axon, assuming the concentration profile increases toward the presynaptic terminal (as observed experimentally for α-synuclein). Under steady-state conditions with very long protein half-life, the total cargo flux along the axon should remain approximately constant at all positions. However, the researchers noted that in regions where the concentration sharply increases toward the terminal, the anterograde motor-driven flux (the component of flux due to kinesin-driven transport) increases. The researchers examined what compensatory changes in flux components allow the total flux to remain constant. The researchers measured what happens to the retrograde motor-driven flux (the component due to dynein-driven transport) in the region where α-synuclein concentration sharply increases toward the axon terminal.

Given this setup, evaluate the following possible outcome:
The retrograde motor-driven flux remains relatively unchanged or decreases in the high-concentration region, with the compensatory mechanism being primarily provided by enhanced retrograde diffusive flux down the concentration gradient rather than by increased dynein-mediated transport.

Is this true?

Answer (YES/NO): NO